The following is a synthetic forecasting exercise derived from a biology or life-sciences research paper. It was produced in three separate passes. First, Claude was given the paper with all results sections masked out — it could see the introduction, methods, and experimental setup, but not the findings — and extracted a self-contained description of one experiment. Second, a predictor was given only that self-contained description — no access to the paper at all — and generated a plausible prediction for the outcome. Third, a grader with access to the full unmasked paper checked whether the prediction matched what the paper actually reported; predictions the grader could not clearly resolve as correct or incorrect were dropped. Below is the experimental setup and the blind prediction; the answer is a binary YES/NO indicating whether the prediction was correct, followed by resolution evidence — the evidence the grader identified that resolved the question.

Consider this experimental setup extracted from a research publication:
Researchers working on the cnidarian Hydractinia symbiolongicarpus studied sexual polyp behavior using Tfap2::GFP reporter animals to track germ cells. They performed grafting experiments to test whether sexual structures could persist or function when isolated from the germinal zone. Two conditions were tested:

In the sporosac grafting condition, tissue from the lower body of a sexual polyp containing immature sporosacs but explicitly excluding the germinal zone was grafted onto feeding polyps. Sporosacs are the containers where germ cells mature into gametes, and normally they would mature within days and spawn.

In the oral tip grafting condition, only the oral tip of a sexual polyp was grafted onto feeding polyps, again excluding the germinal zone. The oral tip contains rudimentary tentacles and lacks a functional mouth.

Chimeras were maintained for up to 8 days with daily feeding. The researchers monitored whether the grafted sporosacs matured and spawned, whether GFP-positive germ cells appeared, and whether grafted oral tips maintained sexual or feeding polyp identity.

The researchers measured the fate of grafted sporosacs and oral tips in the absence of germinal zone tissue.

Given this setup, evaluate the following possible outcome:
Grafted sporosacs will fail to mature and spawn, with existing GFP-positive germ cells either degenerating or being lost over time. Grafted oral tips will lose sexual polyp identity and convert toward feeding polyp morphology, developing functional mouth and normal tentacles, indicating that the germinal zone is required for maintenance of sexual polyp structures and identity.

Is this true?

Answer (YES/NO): NO